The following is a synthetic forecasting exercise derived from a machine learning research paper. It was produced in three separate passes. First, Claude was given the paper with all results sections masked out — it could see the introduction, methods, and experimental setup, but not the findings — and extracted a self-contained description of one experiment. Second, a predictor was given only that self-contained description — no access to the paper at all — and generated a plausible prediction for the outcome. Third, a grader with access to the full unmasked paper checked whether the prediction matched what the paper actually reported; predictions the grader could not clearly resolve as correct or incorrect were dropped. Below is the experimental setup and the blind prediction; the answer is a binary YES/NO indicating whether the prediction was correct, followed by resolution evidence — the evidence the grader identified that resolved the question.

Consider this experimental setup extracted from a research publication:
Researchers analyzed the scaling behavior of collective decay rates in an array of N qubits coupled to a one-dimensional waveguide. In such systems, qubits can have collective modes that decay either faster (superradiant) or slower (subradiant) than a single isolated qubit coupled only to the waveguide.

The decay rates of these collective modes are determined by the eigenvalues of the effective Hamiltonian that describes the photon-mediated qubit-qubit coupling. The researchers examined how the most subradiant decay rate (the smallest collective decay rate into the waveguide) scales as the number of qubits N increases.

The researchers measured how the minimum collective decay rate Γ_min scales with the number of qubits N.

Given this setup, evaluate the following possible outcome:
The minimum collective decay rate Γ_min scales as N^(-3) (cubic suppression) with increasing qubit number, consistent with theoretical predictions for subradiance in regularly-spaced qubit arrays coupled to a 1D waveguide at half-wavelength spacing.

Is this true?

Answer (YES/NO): YES